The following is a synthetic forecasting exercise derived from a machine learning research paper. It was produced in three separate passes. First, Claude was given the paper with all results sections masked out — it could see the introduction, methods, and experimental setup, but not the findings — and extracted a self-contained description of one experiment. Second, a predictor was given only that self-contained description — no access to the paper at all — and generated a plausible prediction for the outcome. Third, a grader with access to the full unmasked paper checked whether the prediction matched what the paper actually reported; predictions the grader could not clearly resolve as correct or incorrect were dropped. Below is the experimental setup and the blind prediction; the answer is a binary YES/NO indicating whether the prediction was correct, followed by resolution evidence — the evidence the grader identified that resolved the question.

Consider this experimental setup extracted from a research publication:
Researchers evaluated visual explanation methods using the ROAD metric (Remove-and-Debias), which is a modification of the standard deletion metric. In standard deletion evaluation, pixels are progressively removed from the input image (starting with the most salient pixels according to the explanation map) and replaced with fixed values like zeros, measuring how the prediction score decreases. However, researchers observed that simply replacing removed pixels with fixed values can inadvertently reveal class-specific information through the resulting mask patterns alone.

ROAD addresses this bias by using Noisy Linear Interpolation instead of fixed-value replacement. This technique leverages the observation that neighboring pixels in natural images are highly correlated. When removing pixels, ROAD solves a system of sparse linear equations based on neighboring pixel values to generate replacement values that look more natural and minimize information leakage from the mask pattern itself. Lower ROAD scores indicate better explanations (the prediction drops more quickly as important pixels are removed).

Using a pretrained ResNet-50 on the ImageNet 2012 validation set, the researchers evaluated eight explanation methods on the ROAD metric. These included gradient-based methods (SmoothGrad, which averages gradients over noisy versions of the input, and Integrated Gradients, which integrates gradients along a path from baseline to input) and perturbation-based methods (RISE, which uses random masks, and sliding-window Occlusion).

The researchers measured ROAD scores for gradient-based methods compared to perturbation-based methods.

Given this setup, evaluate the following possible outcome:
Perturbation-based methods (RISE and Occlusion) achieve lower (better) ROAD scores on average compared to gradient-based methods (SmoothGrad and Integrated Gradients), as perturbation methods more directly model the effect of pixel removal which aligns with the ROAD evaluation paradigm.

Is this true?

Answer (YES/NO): YES